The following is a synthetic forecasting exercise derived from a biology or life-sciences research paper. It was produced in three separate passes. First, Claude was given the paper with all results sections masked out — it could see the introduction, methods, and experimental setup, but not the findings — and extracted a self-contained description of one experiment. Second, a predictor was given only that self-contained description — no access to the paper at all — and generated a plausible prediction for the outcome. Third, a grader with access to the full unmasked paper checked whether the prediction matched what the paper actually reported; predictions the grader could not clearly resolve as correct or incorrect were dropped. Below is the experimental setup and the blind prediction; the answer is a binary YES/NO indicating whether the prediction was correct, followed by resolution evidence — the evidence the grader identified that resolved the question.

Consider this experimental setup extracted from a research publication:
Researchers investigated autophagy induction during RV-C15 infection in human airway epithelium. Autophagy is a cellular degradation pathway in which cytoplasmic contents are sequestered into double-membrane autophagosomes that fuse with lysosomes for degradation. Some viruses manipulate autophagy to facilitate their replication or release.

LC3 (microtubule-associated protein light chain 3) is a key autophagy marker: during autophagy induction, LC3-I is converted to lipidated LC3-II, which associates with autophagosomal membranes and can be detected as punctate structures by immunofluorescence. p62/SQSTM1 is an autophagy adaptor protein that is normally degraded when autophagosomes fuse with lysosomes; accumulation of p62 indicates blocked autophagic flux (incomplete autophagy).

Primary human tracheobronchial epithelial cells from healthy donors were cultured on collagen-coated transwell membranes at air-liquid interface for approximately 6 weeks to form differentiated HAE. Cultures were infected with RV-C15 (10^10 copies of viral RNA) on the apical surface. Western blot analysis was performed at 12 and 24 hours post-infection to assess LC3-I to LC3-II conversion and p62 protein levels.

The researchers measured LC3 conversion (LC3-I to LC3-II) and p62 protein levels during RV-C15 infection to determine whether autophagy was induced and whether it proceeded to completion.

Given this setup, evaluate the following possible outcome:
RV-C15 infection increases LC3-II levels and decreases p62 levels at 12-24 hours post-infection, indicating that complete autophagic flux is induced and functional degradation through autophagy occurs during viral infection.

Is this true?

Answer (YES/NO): NO